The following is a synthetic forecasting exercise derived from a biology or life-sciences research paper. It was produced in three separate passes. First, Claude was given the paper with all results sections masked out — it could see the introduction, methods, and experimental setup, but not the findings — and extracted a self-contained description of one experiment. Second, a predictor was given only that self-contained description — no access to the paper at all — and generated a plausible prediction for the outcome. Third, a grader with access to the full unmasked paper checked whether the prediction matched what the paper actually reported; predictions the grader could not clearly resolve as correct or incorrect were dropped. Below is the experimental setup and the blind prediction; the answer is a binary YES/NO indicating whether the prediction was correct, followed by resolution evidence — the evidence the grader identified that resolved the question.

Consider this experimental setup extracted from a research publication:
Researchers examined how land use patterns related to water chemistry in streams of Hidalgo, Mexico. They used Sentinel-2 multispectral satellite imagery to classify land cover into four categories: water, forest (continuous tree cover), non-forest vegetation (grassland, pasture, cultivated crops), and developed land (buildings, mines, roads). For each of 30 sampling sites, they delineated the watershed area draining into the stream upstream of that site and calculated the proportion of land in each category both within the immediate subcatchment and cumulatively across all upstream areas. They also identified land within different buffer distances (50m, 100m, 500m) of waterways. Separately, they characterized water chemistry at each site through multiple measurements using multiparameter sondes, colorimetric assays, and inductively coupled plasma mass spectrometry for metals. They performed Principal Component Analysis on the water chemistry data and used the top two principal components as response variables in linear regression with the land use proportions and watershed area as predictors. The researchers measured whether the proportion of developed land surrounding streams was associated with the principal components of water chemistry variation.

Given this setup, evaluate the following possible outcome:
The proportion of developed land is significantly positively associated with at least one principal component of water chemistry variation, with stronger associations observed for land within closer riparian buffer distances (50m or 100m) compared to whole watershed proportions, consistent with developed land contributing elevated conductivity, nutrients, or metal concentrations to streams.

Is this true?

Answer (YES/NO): YES